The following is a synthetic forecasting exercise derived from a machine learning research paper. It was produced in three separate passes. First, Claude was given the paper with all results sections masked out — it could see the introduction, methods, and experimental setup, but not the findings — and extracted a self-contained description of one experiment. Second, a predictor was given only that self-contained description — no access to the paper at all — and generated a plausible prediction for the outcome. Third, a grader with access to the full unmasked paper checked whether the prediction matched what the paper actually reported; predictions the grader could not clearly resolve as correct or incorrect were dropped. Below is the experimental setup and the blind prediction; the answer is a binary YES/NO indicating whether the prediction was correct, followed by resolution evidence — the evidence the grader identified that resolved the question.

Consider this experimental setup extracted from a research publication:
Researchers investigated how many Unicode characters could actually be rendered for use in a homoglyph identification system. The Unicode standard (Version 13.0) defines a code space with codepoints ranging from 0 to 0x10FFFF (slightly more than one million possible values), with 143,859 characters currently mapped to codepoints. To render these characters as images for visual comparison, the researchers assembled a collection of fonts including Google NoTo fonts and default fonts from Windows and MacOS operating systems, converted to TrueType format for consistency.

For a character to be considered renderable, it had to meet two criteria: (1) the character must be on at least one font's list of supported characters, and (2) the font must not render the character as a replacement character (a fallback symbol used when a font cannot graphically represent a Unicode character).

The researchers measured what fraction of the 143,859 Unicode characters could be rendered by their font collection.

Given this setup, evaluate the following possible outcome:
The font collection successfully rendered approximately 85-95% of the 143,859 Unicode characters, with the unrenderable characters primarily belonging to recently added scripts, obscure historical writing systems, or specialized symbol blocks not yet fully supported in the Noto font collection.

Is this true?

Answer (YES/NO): NO